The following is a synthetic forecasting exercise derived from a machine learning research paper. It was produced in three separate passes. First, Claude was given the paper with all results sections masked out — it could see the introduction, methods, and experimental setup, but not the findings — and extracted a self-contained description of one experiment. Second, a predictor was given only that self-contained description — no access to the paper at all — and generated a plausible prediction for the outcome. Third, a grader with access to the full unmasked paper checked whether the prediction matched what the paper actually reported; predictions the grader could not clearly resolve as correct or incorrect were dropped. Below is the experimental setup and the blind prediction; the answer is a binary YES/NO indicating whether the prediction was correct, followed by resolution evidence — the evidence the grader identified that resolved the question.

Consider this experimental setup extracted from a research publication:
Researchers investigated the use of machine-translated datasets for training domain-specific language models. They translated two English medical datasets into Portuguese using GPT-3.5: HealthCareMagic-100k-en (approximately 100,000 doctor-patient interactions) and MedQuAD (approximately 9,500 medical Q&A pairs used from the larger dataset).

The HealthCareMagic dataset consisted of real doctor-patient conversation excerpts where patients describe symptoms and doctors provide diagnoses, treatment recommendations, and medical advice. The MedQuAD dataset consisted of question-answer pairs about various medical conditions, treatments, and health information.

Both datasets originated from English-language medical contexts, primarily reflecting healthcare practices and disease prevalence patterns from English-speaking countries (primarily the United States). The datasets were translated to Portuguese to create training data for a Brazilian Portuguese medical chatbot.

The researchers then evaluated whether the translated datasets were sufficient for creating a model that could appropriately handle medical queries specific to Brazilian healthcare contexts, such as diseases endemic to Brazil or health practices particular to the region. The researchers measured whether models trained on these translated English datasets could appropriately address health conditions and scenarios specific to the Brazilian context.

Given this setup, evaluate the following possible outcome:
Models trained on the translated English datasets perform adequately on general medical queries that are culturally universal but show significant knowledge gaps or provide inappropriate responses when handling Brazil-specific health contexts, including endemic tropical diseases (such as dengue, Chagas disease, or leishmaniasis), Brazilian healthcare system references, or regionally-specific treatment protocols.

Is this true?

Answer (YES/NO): YES